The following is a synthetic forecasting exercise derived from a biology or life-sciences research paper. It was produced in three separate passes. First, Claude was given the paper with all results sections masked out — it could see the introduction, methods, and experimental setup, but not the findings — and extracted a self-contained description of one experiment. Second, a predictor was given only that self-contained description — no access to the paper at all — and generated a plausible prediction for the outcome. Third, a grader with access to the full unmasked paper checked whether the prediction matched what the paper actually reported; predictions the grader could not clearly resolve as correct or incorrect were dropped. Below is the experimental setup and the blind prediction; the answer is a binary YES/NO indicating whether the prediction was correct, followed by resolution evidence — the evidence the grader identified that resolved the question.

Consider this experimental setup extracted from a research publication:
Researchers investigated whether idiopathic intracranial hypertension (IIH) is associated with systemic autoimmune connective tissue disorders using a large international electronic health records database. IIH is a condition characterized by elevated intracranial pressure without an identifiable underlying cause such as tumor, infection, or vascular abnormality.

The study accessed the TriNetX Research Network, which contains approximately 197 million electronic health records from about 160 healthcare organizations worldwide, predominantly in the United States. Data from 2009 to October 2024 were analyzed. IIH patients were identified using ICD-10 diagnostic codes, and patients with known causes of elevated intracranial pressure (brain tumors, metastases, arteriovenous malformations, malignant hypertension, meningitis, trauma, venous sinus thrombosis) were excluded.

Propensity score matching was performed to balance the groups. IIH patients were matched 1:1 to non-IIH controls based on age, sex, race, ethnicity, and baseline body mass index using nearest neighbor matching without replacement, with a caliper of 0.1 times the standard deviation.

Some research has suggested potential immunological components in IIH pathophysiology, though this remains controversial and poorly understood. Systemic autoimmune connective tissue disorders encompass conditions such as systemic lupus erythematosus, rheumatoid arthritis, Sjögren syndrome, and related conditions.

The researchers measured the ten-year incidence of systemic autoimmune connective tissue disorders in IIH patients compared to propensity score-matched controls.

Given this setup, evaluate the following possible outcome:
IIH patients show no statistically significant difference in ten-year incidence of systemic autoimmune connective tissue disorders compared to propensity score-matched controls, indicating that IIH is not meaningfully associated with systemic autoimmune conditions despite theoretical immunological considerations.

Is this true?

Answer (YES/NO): NO